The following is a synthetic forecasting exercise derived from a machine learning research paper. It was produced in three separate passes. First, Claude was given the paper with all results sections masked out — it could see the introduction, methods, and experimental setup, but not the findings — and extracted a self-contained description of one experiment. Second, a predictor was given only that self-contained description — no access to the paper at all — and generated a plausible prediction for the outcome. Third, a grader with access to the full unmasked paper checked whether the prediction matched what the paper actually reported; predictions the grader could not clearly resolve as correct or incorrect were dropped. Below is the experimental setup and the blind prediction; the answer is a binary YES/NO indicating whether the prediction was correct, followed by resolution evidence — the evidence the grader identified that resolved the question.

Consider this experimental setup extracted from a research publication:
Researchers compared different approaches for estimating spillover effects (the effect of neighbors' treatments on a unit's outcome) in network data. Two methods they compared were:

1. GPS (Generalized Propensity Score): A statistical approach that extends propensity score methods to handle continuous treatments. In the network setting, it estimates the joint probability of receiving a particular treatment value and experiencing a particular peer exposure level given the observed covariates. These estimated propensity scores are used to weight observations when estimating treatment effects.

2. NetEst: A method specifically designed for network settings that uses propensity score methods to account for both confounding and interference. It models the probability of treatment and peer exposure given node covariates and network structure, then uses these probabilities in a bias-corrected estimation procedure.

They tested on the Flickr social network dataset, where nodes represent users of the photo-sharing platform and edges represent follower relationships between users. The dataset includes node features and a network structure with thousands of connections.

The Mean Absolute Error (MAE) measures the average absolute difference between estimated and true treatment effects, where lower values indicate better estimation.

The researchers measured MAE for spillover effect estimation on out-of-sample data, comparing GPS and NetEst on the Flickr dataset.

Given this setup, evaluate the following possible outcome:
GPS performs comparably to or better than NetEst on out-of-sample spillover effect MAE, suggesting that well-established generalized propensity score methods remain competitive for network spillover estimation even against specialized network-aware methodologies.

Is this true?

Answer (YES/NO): NO